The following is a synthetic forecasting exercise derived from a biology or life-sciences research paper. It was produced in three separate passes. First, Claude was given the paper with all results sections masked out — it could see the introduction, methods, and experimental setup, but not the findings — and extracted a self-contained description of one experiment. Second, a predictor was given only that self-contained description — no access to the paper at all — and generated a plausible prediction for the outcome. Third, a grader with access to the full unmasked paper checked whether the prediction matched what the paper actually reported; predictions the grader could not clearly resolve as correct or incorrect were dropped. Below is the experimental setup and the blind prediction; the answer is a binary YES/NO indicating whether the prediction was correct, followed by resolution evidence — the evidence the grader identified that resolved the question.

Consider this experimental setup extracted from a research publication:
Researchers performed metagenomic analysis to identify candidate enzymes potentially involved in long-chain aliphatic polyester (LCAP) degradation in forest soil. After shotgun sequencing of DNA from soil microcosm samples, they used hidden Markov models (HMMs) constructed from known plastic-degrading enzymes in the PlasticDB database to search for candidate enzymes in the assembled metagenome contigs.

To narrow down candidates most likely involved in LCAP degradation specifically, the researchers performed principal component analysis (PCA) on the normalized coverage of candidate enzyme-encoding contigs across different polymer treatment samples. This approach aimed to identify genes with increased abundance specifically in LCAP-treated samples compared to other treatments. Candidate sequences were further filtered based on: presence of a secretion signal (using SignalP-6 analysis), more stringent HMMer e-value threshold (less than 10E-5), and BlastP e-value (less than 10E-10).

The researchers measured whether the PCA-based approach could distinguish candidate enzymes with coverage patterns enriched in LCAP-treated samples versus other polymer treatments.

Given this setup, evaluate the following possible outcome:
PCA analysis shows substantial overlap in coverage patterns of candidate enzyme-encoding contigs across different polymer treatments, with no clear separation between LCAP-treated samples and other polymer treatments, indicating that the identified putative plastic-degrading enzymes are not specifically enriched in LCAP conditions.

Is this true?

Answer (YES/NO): NO